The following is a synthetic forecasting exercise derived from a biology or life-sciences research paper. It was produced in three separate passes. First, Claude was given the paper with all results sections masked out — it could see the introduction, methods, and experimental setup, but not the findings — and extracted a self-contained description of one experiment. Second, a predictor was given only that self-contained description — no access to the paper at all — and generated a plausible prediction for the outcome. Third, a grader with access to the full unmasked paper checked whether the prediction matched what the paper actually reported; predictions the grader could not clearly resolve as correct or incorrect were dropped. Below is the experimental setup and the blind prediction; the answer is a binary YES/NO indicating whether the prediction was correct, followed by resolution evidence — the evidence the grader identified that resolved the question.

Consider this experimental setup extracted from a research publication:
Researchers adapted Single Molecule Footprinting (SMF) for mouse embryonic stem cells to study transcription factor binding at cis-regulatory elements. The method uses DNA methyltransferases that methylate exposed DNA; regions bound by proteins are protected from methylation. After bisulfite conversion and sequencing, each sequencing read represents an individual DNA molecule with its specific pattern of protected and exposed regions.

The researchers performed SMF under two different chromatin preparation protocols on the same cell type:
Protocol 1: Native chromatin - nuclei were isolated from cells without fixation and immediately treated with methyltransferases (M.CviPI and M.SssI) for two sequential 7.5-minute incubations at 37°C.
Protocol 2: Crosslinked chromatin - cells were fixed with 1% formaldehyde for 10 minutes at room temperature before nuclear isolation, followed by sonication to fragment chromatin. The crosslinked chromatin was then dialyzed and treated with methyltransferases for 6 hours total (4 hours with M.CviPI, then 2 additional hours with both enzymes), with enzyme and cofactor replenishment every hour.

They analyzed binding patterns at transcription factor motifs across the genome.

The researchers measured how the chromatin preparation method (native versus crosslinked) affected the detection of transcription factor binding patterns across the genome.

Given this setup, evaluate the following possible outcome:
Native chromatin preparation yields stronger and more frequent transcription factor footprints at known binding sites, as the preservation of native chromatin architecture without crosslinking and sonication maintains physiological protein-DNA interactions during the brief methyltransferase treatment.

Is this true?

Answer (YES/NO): NO